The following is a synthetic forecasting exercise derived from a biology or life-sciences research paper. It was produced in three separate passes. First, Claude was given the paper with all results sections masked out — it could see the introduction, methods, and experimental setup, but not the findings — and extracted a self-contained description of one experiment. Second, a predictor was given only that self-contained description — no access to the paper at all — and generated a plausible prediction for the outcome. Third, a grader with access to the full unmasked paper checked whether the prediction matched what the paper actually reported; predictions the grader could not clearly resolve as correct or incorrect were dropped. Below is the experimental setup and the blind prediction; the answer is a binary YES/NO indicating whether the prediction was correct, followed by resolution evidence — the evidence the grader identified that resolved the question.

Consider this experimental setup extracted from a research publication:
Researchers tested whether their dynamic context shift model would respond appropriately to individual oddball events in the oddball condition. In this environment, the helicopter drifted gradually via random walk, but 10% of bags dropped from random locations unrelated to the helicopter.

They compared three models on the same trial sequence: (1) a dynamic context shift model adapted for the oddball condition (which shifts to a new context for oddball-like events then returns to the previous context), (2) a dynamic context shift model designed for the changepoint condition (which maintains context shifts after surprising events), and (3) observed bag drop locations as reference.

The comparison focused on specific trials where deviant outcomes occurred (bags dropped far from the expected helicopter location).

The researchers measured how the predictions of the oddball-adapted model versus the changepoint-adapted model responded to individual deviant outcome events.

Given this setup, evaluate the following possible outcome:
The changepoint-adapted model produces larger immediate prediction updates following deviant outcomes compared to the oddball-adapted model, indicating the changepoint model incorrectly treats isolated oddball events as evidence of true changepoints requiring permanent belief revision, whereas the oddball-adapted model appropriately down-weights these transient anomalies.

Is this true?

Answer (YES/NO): YES